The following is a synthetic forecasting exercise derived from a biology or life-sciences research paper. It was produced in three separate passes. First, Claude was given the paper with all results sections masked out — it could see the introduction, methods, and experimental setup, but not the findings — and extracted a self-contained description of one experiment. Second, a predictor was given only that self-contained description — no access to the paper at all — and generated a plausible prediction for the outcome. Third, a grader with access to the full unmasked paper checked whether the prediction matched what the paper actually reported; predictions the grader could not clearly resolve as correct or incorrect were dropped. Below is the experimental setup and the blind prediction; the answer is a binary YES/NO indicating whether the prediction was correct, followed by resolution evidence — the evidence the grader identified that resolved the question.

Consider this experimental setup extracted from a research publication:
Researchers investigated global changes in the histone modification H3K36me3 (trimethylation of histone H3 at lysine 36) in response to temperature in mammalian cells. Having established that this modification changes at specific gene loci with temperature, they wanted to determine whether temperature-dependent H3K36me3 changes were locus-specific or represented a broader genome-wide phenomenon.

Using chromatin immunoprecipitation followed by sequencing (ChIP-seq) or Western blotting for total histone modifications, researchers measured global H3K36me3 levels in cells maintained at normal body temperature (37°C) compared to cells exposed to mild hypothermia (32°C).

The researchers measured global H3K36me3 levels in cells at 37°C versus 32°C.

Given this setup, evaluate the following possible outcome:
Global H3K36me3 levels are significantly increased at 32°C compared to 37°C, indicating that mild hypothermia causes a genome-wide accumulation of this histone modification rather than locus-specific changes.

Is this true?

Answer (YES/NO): NO